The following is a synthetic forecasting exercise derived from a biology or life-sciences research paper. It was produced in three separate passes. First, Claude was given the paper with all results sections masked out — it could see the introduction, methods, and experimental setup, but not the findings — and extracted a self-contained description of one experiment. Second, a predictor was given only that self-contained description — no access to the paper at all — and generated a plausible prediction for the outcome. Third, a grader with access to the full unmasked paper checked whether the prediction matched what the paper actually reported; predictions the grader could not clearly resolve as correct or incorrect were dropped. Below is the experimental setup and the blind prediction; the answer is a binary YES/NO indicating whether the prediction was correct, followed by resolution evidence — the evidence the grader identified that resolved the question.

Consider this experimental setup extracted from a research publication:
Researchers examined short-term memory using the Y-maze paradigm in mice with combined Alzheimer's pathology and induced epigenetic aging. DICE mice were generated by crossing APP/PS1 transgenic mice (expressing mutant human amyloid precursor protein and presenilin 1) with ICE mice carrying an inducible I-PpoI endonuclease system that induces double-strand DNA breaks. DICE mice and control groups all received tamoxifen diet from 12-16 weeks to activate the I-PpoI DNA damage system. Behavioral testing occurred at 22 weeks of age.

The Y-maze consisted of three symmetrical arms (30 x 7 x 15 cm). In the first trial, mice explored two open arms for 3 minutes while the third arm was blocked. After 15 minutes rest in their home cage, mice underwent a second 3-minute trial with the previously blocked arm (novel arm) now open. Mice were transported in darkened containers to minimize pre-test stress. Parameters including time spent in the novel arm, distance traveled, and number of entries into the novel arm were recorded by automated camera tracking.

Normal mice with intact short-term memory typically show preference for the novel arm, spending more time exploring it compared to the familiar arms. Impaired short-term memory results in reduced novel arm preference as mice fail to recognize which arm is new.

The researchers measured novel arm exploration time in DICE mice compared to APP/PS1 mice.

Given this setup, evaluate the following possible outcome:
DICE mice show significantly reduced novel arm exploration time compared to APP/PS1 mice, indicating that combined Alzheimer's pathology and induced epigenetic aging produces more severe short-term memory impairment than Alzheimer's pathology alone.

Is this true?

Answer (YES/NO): NO